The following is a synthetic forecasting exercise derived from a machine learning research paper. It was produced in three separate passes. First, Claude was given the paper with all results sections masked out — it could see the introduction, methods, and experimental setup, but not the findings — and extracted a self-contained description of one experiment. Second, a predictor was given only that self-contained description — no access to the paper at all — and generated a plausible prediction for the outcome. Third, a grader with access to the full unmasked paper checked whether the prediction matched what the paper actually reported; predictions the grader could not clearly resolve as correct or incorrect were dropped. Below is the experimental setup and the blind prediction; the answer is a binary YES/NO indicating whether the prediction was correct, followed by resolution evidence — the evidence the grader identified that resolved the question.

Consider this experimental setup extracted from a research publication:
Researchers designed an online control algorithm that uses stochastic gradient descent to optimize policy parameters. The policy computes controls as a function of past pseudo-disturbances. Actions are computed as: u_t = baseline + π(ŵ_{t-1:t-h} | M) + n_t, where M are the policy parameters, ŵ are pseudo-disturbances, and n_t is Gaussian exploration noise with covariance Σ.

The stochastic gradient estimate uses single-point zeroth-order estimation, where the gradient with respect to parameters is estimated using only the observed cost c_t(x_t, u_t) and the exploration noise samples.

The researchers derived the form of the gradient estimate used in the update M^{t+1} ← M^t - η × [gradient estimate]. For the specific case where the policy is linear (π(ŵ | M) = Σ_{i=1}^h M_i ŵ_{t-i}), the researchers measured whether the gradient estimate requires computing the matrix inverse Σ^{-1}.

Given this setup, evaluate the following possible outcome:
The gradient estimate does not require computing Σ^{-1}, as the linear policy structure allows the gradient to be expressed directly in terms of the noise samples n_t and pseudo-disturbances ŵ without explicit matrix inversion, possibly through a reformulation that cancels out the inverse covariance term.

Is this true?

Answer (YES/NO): NO